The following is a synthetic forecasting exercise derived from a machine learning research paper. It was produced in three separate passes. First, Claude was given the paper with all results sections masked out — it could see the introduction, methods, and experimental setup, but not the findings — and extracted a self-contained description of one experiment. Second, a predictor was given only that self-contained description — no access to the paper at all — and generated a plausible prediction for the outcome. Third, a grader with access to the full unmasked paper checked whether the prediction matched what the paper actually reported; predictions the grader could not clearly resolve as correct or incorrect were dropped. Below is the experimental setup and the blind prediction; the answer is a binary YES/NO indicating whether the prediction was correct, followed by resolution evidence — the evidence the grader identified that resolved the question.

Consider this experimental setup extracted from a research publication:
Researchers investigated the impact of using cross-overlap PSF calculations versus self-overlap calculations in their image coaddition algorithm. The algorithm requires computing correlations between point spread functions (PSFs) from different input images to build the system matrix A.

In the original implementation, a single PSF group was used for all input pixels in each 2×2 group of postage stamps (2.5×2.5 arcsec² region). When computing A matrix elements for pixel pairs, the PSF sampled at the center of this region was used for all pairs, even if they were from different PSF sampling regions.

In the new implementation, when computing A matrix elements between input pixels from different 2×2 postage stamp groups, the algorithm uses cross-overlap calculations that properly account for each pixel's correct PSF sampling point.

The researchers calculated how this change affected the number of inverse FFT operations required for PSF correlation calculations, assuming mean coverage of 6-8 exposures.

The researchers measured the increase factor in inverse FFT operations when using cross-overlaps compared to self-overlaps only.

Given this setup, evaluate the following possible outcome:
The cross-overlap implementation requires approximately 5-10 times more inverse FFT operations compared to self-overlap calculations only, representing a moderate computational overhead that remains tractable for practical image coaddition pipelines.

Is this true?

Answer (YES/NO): YES